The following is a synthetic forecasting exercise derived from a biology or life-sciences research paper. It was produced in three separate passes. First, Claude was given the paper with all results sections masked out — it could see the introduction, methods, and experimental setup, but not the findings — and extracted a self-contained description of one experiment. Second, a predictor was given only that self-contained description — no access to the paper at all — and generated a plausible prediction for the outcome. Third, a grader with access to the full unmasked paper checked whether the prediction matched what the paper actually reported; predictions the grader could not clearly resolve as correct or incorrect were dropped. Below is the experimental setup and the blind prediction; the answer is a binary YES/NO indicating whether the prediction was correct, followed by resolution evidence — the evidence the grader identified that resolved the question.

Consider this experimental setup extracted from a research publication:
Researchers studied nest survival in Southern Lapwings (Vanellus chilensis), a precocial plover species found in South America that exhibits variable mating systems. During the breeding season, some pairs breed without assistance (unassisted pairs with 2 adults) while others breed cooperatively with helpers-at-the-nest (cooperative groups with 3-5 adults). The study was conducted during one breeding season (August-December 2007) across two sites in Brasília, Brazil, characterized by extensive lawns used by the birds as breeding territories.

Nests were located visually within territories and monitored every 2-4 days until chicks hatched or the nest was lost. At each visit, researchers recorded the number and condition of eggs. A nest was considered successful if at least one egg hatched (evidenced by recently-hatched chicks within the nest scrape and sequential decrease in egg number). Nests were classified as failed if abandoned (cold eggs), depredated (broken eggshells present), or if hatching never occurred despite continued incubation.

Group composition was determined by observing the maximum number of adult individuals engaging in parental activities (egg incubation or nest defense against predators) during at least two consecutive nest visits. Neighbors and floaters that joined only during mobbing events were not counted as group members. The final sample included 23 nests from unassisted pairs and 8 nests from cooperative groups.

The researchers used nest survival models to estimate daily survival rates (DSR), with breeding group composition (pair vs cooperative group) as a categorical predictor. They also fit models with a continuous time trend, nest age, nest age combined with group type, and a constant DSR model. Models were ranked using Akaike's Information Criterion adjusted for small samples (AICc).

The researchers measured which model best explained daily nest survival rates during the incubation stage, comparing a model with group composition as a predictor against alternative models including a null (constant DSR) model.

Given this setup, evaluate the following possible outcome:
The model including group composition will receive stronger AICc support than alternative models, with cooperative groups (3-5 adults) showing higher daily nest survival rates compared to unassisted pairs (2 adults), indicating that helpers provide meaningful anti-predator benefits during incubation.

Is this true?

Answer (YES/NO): NO